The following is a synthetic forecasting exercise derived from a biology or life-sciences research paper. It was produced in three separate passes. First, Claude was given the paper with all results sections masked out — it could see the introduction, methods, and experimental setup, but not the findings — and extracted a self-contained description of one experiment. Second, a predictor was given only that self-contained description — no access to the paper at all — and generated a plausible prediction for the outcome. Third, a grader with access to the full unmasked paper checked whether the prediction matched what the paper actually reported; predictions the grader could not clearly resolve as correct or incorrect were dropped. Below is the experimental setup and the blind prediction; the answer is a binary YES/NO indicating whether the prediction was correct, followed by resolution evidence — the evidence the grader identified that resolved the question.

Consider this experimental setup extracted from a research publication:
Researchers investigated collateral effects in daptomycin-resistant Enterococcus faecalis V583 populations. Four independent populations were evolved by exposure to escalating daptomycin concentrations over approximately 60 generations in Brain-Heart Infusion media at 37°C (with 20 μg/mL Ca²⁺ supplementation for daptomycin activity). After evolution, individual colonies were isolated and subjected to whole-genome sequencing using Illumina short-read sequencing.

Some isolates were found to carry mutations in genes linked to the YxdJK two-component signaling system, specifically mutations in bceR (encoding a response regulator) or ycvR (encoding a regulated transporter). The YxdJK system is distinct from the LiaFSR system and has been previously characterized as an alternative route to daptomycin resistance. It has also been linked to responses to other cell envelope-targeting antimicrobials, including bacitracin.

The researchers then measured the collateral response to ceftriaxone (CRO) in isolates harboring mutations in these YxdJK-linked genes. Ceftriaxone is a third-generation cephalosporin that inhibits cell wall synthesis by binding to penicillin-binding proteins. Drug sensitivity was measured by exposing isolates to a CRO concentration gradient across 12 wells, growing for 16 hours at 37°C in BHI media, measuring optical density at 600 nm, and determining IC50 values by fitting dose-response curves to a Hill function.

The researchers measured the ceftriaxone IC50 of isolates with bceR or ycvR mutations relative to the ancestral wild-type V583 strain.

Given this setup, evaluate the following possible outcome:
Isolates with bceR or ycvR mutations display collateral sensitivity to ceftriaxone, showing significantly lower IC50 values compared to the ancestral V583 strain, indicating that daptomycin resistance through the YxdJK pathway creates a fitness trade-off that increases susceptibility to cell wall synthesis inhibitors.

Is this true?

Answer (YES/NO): NO